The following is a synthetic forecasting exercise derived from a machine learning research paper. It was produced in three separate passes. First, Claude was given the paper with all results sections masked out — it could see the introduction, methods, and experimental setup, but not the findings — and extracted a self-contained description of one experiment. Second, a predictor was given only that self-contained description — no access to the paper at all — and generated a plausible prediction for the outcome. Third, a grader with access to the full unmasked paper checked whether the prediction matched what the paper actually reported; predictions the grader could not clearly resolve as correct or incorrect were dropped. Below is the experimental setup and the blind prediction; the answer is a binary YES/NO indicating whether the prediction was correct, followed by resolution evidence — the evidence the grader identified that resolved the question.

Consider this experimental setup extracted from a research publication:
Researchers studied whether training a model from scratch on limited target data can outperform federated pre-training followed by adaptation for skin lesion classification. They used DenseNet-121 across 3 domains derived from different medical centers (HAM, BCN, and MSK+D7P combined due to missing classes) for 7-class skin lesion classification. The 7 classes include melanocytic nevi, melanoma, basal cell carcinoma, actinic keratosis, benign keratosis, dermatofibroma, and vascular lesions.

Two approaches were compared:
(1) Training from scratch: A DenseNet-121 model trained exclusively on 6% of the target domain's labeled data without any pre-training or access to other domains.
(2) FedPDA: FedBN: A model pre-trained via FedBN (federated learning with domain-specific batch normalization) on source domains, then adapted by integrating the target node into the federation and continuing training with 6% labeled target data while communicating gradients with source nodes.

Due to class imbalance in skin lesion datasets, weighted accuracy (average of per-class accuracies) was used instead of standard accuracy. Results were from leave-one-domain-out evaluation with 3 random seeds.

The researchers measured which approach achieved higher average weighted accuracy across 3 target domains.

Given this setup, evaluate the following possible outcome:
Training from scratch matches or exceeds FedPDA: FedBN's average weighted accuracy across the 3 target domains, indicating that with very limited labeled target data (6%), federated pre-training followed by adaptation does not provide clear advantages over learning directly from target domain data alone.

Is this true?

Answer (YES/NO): NO